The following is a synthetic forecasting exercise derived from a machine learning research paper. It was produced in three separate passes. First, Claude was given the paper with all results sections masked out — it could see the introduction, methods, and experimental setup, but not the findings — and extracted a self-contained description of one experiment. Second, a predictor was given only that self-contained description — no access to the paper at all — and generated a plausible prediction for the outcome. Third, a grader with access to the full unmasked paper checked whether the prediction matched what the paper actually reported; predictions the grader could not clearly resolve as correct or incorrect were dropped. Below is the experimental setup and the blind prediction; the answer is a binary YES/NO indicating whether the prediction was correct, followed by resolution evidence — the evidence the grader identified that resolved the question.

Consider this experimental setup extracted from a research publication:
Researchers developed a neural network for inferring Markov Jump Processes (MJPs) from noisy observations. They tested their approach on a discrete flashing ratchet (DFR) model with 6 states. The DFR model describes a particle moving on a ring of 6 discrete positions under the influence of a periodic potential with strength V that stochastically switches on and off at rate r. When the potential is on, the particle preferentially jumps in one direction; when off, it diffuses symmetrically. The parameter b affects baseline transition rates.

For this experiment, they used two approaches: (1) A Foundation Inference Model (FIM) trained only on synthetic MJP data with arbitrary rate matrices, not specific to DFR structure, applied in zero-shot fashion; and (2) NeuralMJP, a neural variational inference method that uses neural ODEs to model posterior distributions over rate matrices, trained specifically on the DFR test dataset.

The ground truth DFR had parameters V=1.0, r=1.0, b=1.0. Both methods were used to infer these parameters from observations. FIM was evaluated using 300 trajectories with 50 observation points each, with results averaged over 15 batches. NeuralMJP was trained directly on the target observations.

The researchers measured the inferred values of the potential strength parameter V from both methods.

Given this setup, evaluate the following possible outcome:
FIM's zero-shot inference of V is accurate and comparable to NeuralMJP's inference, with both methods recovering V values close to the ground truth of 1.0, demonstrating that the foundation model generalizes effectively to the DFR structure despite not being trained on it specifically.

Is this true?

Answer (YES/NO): YES